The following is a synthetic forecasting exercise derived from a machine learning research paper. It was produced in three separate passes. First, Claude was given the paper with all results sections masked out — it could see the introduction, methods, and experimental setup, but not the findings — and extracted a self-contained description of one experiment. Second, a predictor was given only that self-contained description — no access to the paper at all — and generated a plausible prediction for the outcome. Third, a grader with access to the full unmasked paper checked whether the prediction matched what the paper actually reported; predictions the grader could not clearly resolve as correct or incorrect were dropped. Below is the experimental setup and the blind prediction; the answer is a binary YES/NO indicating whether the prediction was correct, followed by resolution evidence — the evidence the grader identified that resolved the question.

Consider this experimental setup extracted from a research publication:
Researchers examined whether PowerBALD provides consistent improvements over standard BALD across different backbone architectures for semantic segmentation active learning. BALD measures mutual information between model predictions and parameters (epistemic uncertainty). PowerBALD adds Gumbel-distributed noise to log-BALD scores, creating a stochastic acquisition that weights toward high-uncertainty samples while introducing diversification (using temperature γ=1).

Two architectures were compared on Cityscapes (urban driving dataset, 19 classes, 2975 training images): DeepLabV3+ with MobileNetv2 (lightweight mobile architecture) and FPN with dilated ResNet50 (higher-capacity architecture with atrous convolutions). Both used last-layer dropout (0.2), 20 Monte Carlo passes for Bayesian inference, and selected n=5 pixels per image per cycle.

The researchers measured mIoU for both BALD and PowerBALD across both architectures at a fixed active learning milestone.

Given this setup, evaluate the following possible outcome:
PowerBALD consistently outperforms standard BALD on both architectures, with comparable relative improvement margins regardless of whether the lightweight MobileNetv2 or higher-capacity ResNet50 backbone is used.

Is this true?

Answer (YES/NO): NO